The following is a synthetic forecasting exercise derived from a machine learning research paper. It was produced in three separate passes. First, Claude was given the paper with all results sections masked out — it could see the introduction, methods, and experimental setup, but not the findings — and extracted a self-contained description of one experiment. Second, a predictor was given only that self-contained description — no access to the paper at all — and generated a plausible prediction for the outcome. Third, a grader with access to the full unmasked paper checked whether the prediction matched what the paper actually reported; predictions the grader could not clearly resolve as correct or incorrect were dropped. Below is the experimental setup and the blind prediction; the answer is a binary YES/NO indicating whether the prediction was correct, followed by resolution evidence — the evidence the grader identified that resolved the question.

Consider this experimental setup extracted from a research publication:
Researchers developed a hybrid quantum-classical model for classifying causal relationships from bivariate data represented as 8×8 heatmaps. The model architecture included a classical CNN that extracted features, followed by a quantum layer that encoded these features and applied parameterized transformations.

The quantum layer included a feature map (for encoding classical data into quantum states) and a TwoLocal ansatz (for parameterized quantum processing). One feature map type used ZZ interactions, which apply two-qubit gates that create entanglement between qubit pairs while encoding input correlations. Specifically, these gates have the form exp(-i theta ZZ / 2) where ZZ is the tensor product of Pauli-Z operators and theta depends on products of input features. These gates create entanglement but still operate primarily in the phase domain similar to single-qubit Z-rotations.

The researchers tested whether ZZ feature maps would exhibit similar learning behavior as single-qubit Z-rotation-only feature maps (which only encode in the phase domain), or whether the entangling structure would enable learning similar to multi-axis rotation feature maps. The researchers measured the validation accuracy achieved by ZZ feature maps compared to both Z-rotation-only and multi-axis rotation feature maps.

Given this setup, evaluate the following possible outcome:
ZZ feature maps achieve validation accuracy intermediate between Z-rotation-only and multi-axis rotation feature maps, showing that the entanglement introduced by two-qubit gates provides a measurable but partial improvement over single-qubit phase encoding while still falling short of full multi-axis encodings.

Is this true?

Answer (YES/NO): NO